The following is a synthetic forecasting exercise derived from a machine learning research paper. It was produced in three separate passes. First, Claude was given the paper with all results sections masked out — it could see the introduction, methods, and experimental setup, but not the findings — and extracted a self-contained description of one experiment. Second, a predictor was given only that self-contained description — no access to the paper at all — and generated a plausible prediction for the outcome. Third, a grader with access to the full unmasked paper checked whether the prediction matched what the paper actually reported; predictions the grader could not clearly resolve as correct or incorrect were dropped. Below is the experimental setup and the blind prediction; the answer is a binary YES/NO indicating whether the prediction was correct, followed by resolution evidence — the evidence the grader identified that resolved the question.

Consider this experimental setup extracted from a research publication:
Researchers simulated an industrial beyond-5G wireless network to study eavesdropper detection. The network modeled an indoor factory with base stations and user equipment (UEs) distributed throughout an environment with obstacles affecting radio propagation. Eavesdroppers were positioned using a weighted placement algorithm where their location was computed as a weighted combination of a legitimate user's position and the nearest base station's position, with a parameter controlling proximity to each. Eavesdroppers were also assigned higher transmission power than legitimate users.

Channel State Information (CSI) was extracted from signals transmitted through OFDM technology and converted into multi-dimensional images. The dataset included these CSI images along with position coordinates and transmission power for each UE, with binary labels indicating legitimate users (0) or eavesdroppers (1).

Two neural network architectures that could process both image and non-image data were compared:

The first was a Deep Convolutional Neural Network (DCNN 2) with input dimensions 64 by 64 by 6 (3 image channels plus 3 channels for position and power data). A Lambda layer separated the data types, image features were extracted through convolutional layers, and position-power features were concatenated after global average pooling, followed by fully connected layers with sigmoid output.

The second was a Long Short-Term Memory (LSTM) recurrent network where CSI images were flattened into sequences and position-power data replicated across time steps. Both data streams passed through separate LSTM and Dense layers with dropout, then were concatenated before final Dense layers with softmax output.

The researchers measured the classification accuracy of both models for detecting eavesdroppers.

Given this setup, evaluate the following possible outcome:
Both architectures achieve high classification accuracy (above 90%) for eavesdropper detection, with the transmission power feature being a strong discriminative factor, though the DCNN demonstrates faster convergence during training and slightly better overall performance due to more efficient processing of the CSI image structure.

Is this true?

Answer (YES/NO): NO